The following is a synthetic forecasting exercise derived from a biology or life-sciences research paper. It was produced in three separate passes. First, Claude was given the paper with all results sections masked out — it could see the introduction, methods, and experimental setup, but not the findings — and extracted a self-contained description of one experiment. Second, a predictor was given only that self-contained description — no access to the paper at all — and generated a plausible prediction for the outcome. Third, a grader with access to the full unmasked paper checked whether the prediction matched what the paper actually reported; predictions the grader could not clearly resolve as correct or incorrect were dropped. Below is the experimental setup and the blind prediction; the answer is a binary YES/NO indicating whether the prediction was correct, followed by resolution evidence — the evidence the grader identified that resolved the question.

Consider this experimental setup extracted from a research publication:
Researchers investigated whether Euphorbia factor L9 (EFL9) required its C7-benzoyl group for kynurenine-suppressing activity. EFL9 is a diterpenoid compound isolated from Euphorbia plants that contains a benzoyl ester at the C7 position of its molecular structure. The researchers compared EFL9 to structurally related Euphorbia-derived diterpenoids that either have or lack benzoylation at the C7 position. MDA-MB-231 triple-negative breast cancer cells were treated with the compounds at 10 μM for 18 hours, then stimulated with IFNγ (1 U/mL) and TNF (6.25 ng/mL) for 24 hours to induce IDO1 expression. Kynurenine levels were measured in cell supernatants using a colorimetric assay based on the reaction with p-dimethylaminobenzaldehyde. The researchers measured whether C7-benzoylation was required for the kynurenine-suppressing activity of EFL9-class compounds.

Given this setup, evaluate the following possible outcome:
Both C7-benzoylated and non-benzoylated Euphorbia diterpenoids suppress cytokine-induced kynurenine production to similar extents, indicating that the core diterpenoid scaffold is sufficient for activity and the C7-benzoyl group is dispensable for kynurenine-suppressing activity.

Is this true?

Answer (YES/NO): NO